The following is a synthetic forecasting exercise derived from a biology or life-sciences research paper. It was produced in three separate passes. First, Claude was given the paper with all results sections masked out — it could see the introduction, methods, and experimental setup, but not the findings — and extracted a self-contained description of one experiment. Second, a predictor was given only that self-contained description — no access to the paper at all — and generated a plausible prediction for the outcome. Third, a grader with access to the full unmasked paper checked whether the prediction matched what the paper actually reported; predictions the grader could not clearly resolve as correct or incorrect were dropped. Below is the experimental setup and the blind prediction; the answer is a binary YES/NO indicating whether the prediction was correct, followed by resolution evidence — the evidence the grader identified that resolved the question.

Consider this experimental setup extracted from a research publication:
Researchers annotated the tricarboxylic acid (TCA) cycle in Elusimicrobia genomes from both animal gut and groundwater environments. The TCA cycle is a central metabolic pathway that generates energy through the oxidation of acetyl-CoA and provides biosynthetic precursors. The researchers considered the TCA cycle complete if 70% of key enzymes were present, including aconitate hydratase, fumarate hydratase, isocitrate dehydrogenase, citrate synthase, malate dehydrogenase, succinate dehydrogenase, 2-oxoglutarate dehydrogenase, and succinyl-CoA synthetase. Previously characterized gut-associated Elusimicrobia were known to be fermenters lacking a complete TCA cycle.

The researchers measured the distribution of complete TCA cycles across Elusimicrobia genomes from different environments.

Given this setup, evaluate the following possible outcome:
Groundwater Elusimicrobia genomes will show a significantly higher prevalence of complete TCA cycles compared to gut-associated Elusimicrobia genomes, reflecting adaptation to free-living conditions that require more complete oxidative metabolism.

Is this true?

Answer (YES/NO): YES